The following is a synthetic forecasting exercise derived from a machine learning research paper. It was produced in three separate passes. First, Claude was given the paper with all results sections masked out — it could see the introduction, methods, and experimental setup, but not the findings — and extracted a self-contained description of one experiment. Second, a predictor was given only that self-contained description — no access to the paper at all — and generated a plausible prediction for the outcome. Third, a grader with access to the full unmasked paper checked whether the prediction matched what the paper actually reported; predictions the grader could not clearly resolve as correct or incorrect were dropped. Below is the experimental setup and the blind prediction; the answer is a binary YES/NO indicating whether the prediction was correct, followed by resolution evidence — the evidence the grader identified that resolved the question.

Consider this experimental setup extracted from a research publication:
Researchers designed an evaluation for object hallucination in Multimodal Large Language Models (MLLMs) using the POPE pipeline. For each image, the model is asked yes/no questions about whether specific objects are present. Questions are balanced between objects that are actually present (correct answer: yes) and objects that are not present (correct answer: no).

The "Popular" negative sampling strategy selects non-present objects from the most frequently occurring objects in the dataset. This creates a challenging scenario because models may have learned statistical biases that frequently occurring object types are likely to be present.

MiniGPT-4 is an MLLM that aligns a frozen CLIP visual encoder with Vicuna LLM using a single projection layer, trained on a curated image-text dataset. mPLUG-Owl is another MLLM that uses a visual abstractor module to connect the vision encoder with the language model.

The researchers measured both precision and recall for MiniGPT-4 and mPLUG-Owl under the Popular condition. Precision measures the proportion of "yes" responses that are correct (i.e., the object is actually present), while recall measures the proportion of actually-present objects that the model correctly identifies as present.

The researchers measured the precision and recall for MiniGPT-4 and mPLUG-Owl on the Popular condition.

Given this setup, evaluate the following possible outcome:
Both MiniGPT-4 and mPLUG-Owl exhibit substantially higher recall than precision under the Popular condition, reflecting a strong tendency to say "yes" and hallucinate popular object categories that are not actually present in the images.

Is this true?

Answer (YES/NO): YES